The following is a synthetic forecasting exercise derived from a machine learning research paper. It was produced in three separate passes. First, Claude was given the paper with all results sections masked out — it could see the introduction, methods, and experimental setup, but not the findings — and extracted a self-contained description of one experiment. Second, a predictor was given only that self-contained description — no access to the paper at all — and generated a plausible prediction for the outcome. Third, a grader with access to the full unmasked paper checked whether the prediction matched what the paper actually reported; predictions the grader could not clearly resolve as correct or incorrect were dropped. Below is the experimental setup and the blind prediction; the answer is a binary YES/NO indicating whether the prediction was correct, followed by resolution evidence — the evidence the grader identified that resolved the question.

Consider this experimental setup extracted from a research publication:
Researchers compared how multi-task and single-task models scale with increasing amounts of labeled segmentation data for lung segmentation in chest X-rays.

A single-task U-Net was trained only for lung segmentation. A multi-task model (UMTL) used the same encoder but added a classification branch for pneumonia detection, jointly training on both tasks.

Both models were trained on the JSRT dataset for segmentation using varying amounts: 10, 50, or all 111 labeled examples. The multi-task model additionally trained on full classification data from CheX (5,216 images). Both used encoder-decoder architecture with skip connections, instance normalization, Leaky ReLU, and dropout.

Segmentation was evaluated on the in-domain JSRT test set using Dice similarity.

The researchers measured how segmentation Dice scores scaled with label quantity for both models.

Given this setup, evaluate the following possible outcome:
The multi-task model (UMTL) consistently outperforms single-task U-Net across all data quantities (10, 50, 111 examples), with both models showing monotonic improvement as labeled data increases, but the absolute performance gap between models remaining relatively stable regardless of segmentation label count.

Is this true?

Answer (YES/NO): NO